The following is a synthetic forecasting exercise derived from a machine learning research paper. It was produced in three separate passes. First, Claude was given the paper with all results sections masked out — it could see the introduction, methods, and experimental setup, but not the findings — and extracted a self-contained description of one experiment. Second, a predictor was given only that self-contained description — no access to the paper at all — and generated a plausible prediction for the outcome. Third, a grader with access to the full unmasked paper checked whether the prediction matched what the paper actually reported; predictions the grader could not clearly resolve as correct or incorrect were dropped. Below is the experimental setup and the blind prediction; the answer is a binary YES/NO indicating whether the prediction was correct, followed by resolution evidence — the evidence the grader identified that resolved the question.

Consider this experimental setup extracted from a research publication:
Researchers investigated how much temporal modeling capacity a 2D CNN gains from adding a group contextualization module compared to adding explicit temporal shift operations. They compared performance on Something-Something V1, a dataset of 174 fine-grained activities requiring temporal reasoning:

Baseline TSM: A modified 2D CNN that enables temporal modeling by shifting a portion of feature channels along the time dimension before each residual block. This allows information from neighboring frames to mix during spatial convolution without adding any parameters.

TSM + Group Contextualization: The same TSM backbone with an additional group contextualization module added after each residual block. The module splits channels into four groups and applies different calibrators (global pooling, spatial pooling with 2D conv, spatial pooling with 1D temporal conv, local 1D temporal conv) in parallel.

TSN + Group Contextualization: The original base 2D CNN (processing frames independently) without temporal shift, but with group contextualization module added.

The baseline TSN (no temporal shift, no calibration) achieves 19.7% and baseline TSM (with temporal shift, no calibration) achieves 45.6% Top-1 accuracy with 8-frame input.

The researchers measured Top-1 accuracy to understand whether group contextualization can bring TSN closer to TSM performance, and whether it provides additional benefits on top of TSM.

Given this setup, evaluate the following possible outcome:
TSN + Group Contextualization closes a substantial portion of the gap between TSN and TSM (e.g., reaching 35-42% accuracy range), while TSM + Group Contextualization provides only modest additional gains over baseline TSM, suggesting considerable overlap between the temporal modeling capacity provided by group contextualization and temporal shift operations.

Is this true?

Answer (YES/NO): NO